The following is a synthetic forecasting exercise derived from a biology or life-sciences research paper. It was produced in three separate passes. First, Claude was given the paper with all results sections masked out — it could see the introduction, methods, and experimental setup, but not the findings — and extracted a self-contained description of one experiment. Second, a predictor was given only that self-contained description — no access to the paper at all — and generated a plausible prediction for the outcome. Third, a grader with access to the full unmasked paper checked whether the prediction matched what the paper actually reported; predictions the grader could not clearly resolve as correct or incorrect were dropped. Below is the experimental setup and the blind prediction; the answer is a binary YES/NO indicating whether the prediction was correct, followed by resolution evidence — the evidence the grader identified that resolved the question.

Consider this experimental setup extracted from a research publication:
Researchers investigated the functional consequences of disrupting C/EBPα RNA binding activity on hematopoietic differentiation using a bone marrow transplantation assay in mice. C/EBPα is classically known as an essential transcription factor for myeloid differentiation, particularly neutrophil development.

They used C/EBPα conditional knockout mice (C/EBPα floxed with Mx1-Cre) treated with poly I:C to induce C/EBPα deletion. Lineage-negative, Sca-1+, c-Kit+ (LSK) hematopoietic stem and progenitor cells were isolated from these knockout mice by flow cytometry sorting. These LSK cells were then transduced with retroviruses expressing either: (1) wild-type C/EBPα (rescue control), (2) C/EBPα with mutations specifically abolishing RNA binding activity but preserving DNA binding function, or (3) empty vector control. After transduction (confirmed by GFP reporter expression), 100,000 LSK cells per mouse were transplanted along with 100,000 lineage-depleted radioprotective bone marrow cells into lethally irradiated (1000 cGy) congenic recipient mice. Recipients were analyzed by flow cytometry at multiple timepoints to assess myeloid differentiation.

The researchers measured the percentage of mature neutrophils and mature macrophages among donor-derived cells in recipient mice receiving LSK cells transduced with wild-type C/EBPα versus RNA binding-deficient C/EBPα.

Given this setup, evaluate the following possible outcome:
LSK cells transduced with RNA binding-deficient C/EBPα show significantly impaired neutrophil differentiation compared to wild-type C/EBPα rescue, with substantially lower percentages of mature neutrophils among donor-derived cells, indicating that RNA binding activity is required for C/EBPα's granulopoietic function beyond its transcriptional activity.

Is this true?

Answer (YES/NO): NO